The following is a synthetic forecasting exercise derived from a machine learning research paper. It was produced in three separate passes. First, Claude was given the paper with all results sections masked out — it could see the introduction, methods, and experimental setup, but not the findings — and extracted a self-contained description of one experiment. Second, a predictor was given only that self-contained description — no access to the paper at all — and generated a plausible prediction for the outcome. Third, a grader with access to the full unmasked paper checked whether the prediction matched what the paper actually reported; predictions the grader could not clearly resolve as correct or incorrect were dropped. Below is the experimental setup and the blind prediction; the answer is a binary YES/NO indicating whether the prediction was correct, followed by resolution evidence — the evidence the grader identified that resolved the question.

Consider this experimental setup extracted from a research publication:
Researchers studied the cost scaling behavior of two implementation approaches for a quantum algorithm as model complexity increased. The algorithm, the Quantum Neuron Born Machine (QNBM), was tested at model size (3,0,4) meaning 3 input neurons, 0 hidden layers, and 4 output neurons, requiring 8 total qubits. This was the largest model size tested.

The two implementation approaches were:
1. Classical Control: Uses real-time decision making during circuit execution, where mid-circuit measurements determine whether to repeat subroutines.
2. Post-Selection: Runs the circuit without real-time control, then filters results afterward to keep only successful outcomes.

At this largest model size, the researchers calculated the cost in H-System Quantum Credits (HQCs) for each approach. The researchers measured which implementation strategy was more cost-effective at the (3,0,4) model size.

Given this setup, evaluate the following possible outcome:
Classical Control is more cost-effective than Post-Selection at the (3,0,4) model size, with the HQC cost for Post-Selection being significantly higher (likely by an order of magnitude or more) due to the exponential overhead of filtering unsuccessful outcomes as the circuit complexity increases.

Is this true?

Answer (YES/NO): NO